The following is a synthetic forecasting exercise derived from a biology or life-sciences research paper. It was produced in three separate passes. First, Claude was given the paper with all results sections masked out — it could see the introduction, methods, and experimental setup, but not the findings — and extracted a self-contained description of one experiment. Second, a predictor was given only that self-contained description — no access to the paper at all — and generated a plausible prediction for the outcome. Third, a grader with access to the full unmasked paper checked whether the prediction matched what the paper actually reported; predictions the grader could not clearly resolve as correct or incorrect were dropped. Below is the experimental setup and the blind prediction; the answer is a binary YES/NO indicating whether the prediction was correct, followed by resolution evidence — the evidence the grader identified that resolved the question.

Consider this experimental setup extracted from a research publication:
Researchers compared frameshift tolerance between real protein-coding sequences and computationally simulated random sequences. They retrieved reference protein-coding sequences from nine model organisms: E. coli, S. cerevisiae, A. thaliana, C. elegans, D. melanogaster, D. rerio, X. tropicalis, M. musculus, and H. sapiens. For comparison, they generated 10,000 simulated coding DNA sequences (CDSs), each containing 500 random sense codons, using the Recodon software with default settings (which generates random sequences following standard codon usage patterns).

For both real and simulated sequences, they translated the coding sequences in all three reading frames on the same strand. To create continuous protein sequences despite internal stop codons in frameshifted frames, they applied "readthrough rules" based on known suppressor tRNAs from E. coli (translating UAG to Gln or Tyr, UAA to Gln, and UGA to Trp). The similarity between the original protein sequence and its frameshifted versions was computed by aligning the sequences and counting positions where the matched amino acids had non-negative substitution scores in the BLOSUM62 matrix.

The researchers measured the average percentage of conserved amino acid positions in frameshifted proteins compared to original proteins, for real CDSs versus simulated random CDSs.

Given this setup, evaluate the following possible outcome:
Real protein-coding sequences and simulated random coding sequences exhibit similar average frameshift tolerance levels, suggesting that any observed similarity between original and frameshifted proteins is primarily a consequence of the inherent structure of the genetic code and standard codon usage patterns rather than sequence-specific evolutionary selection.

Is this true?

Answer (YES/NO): YES